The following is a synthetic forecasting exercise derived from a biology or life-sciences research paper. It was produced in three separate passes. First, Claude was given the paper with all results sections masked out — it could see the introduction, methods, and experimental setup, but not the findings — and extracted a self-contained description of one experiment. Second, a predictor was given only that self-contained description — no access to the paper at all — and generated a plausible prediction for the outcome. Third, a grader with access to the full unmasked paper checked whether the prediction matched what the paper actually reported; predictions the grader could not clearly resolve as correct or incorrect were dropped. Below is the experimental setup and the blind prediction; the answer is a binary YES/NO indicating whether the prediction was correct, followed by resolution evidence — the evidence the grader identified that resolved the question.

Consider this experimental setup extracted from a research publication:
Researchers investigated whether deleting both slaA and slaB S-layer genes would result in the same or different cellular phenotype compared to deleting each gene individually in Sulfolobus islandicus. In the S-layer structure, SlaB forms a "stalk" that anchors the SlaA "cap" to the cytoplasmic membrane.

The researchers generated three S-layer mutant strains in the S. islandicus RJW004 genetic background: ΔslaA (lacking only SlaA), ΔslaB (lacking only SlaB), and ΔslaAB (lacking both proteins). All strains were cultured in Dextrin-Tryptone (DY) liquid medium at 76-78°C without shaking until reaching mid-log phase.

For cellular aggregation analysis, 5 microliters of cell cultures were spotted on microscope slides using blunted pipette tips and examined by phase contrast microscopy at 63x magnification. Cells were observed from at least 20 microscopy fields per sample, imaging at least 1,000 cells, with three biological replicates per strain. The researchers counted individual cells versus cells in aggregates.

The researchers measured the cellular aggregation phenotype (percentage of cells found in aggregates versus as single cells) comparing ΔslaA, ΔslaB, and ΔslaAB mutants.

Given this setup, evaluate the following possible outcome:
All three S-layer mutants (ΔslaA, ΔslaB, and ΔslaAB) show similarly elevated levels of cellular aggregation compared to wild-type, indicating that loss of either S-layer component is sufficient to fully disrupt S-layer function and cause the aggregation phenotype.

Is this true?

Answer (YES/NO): NO